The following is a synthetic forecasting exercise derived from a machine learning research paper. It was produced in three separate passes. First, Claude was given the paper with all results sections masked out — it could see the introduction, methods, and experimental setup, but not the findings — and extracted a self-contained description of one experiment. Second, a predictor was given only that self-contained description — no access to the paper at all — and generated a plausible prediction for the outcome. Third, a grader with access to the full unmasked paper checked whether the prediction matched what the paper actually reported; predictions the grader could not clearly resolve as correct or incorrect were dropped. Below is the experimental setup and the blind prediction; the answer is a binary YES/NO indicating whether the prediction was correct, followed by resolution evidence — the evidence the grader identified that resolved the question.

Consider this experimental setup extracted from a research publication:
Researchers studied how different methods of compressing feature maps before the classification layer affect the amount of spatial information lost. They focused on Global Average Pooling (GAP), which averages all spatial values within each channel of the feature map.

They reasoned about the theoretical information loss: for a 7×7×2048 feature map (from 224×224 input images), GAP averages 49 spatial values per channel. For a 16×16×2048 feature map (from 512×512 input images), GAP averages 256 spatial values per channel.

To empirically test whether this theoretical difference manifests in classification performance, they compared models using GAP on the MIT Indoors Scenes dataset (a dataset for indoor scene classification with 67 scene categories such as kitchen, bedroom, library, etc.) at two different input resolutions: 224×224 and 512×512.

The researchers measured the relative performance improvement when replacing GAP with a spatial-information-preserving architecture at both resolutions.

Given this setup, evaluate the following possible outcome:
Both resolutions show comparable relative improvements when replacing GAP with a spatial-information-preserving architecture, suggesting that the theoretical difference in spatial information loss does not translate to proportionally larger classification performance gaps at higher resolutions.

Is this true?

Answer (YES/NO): NO